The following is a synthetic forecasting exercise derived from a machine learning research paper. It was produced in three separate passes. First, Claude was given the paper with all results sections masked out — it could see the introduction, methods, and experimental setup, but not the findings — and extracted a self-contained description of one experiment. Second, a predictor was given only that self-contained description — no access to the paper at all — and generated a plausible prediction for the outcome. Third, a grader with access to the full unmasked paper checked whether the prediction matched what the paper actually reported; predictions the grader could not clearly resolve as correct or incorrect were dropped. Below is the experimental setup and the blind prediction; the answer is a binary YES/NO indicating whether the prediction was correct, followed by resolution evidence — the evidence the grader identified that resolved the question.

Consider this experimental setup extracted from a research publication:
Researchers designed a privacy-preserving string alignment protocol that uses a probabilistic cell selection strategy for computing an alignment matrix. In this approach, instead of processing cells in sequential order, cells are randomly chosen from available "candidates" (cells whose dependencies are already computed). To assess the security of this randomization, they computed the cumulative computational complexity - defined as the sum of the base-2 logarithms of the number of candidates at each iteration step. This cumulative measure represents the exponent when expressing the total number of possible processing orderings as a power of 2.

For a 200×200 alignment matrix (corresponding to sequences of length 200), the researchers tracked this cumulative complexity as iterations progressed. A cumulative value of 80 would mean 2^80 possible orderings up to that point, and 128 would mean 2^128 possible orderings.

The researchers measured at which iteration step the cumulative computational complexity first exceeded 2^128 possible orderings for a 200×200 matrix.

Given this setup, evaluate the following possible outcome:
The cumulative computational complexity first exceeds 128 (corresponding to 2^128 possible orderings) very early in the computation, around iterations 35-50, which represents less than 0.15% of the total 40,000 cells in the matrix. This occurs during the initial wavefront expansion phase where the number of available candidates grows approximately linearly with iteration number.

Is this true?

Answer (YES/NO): NO